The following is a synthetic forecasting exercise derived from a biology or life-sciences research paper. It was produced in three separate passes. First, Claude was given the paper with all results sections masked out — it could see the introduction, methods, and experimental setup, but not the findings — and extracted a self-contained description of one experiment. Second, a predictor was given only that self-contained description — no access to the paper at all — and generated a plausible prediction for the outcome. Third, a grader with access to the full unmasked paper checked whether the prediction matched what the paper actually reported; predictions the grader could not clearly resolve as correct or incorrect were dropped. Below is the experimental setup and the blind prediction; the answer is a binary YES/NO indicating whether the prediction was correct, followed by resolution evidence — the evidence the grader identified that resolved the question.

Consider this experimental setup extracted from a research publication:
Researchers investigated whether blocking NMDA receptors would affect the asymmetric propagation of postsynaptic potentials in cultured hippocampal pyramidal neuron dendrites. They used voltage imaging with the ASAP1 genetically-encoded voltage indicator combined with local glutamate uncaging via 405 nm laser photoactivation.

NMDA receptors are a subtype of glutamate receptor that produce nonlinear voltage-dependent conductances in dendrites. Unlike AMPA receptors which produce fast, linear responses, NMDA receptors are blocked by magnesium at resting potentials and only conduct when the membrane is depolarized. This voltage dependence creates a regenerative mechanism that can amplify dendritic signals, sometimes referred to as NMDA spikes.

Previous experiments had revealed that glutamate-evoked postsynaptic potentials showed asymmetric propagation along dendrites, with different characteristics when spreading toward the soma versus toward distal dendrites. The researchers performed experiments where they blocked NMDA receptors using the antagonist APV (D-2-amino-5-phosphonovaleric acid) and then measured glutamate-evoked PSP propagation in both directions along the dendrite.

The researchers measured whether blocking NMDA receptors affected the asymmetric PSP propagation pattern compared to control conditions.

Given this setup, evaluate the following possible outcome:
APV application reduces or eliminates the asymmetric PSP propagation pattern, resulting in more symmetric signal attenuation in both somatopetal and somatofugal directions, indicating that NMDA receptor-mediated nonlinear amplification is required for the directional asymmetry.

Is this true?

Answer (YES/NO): NO